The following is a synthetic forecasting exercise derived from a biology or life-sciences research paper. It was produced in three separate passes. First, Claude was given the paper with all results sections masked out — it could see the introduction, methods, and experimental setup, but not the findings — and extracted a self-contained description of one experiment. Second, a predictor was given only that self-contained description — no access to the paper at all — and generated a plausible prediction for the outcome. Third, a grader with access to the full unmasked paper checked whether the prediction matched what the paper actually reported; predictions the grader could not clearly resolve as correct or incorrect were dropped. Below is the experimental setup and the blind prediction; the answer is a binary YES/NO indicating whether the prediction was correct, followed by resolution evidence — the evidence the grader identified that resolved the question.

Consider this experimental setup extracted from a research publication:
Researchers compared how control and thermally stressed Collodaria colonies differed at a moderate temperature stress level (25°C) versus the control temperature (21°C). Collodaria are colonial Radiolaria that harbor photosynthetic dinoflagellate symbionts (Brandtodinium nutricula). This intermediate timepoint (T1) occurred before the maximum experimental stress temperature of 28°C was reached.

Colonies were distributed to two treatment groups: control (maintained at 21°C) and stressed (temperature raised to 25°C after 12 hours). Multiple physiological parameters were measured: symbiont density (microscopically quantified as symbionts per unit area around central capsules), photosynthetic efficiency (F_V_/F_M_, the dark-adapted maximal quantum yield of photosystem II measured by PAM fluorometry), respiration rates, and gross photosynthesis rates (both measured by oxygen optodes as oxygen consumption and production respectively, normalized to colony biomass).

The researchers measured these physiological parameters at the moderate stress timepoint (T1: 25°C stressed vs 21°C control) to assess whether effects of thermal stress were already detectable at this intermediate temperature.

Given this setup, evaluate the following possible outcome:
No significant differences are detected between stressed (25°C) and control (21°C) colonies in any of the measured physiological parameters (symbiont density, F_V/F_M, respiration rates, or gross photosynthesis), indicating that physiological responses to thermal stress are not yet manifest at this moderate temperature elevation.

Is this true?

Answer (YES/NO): NO